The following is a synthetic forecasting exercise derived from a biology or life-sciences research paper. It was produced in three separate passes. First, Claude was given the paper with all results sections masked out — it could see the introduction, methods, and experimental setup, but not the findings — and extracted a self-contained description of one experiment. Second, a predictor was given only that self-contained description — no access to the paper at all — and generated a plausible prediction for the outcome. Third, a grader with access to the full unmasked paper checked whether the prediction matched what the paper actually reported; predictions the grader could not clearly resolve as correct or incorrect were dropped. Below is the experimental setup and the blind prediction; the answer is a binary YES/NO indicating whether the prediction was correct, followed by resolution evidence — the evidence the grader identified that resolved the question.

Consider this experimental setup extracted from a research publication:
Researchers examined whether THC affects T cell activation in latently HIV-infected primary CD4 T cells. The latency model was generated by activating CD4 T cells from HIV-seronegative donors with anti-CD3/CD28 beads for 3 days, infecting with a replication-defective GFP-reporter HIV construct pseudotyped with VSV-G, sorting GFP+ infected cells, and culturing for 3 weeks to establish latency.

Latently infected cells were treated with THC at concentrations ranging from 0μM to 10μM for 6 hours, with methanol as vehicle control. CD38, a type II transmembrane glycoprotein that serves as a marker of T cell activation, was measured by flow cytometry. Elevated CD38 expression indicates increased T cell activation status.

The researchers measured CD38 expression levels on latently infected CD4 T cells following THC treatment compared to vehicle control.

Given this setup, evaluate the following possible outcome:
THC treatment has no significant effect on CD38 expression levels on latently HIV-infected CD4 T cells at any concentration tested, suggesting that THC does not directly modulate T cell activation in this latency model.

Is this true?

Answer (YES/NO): YES